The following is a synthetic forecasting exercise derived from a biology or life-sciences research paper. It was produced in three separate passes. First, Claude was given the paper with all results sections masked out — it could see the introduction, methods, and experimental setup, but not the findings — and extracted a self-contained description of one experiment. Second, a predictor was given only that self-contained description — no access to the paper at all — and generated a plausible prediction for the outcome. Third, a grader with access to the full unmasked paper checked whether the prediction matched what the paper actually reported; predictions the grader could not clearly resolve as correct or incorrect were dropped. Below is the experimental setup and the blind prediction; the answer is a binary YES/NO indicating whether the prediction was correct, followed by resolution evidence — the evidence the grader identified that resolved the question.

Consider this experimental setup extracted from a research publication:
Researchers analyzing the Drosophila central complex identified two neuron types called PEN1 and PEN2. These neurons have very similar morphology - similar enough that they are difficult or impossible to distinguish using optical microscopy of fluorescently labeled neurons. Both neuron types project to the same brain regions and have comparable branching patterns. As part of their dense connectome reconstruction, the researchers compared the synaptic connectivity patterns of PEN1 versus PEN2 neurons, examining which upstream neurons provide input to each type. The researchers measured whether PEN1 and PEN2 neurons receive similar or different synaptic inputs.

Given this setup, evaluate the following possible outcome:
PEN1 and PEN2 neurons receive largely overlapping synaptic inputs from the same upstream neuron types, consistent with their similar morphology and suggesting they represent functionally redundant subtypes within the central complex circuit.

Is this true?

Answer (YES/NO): NO